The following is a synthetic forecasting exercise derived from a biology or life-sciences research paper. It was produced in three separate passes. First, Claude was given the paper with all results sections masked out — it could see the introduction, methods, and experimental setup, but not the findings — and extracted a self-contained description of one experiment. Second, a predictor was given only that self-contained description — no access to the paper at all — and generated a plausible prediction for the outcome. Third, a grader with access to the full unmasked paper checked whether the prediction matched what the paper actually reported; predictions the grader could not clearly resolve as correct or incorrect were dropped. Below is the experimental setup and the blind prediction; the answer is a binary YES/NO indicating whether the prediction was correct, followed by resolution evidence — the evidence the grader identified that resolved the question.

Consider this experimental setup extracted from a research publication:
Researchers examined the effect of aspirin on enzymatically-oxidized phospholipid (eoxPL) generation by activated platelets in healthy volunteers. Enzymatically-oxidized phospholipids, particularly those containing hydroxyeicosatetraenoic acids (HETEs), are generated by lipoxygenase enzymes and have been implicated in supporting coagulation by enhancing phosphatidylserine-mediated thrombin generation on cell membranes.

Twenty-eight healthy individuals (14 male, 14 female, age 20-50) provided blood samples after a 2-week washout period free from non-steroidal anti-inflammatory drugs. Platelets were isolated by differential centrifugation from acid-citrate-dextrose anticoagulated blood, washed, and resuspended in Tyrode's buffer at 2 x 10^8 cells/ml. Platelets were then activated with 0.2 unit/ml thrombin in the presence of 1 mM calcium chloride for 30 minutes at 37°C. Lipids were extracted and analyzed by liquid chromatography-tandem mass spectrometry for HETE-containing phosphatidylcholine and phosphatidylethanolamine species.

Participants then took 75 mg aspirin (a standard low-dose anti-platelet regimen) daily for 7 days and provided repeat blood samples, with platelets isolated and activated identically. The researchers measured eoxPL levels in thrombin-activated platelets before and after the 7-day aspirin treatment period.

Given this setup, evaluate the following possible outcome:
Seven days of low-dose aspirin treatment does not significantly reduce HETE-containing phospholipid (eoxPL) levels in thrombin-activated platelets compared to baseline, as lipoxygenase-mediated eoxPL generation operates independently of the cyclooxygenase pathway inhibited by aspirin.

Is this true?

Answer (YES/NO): NO